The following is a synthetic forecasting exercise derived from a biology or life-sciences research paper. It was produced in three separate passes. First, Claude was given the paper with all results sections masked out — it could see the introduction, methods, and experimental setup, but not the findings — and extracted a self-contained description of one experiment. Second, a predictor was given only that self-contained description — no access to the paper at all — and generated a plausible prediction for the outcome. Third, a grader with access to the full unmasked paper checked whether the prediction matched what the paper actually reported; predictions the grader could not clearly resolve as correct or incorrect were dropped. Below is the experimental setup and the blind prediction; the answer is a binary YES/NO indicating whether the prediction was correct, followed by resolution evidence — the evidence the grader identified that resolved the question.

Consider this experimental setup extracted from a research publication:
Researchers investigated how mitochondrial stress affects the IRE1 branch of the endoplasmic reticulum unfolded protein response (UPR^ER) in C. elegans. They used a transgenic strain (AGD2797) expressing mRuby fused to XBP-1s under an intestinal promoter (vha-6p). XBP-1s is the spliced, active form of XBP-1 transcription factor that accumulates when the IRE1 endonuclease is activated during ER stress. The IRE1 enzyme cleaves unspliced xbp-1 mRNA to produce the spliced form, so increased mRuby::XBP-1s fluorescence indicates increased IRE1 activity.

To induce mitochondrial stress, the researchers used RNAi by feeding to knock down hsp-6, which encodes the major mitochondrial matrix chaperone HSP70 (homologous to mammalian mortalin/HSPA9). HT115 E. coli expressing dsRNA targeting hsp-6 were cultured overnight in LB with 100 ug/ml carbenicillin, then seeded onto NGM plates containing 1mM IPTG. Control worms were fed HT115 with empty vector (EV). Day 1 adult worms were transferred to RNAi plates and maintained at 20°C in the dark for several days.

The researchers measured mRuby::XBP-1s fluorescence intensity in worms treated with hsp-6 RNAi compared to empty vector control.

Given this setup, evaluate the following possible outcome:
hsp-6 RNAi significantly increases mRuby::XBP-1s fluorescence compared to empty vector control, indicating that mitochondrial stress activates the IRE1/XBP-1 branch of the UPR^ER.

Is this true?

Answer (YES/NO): NO